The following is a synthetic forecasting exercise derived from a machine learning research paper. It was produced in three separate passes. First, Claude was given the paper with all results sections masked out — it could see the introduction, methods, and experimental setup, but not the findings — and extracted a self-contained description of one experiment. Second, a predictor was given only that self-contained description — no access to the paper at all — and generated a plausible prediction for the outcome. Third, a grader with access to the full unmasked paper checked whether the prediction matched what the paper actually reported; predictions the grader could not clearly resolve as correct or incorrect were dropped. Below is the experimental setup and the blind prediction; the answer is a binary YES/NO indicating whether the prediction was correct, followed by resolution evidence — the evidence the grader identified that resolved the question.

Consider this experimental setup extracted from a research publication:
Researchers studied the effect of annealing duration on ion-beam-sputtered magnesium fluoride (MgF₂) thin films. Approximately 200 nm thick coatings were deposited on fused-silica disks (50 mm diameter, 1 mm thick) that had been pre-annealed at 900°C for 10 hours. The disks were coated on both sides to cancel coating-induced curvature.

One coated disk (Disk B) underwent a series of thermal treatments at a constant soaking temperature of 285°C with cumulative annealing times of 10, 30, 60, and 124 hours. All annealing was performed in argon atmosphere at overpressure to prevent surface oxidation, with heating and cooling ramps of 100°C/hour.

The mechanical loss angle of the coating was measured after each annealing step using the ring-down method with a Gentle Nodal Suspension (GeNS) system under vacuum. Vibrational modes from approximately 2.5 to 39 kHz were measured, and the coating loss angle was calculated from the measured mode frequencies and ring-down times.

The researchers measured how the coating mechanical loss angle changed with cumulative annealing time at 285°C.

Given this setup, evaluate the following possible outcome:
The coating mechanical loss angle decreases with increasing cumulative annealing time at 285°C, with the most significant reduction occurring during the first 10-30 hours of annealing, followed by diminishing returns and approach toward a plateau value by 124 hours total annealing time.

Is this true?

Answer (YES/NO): NO